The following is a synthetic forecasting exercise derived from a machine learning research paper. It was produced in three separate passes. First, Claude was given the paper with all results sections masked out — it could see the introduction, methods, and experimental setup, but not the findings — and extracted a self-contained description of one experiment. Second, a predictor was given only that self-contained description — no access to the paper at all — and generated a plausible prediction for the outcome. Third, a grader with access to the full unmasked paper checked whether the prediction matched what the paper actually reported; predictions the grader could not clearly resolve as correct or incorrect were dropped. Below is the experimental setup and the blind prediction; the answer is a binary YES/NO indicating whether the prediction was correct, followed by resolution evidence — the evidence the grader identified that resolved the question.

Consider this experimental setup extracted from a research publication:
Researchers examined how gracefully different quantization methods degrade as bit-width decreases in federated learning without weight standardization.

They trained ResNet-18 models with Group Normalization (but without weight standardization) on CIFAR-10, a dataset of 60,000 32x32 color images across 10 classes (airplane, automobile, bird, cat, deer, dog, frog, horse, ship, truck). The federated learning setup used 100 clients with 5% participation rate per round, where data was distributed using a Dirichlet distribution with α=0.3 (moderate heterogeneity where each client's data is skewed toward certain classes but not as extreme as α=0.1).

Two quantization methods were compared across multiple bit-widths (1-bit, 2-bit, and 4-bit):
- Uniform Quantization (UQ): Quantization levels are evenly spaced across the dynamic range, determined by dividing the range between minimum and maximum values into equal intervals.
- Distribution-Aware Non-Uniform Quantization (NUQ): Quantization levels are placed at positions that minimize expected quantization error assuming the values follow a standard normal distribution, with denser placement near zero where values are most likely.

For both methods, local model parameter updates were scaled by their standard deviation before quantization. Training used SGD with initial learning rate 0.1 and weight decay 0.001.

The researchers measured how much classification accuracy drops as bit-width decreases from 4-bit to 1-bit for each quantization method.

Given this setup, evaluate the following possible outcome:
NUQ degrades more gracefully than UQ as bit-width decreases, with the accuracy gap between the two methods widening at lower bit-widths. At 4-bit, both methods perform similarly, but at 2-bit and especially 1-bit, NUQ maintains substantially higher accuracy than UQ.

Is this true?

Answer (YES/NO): NO